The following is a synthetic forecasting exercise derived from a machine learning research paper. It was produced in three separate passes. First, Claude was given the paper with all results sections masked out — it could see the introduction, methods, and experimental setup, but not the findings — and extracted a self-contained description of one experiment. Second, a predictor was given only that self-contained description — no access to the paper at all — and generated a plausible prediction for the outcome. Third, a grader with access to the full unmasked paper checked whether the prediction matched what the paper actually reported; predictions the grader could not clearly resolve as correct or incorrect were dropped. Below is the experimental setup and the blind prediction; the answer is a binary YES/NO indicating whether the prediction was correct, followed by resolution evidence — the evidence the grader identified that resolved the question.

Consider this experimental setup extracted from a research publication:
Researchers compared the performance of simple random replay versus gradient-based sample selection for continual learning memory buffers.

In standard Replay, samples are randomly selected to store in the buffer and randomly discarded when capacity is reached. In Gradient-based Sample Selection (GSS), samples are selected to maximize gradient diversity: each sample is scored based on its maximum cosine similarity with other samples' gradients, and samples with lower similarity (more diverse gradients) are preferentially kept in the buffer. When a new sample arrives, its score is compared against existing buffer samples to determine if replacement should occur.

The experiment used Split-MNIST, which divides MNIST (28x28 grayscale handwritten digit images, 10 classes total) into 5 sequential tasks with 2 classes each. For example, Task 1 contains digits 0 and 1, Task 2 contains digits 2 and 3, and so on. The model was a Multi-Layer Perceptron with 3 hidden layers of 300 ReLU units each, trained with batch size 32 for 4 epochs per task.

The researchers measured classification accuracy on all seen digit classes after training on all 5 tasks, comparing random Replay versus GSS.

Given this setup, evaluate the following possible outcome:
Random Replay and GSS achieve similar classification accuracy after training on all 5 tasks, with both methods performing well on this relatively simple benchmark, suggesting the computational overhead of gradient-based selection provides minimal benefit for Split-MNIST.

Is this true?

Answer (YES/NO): NO